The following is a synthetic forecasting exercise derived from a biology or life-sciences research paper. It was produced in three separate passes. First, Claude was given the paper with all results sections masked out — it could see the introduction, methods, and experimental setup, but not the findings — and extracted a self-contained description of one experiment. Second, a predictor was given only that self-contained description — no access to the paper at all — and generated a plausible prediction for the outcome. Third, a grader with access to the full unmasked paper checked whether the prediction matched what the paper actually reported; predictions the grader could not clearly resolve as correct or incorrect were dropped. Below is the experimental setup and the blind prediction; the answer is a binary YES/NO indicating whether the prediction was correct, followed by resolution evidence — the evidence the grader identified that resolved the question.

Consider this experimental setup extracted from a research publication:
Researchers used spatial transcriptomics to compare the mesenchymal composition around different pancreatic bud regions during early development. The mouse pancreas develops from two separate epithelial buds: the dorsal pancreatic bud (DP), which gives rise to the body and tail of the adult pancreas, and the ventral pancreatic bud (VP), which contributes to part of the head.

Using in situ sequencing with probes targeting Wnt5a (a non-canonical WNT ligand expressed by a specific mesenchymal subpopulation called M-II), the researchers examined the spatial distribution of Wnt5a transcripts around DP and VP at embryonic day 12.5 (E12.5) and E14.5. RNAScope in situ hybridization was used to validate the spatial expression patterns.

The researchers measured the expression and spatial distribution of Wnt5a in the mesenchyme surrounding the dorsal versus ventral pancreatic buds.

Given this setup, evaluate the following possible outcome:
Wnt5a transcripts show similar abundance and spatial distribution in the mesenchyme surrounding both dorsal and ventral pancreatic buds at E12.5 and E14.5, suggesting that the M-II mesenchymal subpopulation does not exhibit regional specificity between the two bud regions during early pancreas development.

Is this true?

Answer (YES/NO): NO